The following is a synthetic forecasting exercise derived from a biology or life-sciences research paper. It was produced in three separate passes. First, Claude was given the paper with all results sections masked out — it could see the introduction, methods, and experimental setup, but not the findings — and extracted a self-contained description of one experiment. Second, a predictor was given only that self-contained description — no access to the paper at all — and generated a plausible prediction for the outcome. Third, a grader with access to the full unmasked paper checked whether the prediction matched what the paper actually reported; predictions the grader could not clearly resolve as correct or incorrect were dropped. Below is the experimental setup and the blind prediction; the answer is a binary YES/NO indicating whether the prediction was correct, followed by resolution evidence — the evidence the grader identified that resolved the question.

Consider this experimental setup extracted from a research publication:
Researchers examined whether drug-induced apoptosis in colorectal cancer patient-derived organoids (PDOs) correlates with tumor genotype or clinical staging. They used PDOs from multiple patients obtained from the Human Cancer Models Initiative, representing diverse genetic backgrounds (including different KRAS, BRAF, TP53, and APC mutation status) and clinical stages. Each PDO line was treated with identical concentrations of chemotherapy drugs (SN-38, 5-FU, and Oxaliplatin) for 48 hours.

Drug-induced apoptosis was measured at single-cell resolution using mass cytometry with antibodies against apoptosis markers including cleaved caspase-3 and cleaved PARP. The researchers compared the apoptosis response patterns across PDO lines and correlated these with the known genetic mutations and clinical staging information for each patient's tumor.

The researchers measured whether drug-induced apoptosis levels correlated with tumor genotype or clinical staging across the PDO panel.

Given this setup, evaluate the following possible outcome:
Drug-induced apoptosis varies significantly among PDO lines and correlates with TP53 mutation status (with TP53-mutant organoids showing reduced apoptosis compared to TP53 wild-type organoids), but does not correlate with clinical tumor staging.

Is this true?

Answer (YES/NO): NO